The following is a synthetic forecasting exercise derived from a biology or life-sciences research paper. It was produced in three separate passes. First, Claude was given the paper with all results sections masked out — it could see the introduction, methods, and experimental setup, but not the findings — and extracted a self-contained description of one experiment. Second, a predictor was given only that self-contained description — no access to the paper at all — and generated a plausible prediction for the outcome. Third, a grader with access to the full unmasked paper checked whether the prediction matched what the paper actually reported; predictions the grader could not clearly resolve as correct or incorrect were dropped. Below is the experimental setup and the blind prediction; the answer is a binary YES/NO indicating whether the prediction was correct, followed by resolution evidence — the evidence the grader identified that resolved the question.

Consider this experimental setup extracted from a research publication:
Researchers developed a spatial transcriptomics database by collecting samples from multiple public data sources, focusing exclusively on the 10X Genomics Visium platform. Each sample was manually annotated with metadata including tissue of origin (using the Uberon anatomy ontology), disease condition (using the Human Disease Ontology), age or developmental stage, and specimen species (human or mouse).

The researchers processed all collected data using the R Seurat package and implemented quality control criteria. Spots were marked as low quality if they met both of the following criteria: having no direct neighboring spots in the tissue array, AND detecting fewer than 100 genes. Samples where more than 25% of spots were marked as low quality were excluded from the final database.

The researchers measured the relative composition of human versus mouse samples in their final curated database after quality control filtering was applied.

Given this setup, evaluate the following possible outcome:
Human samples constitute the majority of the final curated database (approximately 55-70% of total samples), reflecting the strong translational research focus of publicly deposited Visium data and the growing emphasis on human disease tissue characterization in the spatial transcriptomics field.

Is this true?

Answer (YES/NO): YES